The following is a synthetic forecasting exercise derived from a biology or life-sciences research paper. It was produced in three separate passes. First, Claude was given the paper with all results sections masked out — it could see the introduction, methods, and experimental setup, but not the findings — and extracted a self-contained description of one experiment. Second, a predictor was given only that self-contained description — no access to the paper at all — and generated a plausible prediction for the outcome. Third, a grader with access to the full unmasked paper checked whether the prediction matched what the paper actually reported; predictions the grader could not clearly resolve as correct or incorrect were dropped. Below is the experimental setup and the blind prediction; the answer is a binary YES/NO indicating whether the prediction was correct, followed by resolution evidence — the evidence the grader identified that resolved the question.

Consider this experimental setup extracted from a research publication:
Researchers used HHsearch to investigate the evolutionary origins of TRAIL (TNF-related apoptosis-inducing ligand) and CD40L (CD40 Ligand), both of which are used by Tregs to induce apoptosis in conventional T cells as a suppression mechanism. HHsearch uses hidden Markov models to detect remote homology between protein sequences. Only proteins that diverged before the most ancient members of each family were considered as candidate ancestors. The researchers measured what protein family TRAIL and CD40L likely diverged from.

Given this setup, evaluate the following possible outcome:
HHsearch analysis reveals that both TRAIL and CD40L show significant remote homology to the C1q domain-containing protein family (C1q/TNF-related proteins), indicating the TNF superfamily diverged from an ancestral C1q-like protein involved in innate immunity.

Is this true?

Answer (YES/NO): NO